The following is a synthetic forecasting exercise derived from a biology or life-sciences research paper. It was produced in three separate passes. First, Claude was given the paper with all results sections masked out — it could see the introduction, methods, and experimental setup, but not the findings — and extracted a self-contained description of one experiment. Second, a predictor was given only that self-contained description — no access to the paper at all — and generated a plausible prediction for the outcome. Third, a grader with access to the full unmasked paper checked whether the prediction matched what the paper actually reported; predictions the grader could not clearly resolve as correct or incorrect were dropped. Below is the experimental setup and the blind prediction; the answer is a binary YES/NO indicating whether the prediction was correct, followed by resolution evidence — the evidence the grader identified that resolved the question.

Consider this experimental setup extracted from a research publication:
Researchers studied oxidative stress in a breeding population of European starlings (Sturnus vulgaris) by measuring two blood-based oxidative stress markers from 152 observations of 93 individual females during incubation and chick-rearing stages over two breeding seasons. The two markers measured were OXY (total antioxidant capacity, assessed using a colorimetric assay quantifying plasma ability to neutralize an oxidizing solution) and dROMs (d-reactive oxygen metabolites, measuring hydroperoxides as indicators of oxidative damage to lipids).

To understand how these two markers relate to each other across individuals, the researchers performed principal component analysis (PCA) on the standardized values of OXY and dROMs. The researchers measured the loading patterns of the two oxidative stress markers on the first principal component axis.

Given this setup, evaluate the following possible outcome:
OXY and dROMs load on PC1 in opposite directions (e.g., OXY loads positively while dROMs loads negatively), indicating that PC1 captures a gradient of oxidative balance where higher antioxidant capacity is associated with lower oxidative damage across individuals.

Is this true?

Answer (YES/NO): NO